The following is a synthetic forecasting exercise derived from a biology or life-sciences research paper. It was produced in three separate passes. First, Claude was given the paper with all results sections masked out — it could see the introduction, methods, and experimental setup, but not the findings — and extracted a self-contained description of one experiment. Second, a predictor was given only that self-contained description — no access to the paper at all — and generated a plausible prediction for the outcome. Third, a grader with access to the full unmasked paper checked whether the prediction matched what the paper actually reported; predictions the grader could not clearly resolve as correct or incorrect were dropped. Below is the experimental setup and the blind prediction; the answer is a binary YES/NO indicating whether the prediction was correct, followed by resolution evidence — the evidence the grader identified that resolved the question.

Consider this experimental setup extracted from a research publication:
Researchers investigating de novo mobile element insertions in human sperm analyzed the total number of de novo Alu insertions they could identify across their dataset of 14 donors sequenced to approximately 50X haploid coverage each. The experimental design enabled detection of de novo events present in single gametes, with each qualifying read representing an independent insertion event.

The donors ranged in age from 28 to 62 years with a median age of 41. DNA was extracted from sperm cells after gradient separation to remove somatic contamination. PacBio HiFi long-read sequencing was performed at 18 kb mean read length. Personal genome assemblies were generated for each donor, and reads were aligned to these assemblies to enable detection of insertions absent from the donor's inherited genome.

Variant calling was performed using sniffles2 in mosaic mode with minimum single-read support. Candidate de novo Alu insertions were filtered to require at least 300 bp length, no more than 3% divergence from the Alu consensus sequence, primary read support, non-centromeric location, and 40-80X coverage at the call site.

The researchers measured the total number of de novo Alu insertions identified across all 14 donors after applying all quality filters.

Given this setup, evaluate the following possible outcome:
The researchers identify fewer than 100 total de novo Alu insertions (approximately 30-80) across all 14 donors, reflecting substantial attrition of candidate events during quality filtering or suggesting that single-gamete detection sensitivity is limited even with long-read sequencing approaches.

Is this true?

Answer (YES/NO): YES